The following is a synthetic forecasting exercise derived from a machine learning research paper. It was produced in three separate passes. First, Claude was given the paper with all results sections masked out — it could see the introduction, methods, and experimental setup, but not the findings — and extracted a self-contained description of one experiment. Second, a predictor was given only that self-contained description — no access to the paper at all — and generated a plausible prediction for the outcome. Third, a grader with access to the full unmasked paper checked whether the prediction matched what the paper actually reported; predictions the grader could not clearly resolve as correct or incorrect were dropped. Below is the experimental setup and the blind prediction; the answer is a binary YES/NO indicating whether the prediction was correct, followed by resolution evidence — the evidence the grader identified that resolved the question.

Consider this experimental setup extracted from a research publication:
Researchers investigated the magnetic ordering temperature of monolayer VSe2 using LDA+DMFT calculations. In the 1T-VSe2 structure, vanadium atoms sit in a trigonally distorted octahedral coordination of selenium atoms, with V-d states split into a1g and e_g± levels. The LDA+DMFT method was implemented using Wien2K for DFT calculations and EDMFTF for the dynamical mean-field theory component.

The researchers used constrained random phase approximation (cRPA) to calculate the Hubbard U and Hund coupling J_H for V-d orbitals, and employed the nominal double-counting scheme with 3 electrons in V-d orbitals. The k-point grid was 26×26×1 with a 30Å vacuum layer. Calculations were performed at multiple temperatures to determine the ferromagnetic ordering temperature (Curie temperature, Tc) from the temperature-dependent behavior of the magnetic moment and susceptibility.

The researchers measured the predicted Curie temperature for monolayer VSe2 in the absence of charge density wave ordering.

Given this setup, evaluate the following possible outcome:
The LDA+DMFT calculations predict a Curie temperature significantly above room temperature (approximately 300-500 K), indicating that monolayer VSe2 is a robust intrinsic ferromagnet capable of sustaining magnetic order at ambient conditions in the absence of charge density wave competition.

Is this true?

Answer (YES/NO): NO